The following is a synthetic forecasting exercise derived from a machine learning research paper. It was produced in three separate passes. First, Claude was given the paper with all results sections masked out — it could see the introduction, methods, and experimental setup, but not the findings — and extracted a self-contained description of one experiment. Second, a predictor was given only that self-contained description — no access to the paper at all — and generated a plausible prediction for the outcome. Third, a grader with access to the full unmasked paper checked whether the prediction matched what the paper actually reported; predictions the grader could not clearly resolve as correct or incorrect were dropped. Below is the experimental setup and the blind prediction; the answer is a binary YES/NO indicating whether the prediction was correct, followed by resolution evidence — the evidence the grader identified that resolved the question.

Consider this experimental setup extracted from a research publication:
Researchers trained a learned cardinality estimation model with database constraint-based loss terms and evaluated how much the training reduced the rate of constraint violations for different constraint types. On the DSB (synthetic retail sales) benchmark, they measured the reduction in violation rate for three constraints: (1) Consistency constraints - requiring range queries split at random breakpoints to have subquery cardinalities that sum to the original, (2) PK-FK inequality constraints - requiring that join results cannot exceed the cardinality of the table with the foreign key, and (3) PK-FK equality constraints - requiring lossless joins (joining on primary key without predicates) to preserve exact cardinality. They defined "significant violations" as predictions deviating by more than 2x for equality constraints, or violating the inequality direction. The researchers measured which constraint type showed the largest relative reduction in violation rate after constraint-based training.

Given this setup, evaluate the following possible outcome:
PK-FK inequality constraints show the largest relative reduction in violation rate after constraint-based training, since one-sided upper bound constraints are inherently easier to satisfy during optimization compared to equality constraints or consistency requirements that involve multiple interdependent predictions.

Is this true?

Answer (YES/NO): NO